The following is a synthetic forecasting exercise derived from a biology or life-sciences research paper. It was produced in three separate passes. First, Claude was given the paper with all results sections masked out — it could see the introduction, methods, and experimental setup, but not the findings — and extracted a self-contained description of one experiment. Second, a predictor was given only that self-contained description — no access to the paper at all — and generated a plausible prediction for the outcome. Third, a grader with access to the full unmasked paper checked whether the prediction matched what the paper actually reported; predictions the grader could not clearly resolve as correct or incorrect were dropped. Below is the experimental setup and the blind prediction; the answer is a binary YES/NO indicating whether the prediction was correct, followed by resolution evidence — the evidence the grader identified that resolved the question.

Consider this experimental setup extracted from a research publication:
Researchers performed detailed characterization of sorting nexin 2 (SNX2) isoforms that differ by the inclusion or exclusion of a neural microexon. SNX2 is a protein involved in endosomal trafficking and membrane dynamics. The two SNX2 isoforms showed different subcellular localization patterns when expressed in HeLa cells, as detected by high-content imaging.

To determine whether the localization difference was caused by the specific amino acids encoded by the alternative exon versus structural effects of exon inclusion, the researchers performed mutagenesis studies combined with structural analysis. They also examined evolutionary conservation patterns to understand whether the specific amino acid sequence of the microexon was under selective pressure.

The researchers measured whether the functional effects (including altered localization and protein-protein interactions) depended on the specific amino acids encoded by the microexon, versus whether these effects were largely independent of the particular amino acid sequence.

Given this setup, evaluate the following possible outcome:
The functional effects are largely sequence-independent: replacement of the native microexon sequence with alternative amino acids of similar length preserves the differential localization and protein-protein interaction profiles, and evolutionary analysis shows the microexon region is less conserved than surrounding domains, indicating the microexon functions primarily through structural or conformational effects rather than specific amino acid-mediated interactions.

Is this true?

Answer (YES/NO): NO